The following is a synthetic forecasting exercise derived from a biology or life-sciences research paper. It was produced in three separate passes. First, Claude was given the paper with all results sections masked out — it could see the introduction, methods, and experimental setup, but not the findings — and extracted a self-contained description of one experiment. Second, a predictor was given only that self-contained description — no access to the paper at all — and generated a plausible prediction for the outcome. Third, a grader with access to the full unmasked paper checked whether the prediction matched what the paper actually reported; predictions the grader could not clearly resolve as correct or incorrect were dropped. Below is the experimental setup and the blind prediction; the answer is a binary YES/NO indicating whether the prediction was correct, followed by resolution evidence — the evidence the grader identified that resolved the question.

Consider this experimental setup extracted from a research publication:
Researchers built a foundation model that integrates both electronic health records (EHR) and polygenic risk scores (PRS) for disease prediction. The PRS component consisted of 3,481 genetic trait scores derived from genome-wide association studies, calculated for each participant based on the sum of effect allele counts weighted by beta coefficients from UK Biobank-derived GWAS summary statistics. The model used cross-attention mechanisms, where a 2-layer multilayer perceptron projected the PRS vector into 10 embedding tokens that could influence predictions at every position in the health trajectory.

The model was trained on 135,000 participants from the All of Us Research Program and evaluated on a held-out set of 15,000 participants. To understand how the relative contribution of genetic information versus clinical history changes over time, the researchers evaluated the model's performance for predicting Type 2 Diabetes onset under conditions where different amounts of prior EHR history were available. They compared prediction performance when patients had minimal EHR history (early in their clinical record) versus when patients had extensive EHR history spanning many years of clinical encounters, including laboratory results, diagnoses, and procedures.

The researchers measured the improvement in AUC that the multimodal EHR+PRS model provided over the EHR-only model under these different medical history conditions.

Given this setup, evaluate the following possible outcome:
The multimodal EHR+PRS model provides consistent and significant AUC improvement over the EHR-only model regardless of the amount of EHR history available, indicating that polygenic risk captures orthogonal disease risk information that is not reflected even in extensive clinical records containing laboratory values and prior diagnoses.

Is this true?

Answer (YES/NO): NO